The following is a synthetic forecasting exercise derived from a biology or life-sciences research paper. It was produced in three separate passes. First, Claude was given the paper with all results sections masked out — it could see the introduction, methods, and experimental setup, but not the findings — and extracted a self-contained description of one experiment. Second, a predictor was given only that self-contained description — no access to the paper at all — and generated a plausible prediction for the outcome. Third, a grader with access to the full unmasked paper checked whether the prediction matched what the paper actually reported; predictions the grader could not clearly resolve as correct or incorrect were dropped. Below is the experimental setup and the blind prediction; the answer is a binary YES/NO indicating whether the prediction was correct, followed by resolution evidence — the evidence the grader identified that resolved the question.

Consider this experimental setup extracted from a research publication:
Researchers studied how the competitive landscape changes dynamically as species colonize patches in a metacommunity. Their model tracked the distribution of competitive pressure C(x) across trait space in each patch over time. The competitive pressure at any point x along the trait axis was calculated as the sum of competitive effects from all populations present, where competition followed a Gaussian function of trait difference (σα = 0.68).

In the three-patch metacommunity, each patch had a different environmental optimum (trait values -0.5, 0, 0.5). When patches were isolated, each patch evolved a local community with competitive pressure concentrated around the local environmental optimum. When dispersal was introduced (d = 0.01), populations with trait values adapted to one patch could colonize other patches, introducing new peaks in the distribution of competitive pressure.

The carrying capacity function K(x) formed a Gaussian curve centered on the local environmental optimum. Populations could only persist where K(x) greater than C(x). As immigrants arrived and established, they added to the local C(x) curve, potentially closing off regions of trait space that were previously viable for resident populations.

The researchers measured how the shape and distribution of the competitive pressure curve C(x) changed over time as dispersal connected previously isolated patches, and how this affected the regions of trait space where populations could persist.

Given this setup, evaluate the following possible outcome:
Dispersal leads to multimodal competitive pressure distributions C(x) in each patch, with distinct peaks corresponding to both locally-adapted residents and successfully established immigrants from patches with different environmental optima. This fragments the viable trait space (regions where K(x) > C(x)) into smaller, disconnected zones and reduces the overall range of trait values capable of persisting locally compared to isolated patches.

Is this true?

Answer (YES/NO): NO